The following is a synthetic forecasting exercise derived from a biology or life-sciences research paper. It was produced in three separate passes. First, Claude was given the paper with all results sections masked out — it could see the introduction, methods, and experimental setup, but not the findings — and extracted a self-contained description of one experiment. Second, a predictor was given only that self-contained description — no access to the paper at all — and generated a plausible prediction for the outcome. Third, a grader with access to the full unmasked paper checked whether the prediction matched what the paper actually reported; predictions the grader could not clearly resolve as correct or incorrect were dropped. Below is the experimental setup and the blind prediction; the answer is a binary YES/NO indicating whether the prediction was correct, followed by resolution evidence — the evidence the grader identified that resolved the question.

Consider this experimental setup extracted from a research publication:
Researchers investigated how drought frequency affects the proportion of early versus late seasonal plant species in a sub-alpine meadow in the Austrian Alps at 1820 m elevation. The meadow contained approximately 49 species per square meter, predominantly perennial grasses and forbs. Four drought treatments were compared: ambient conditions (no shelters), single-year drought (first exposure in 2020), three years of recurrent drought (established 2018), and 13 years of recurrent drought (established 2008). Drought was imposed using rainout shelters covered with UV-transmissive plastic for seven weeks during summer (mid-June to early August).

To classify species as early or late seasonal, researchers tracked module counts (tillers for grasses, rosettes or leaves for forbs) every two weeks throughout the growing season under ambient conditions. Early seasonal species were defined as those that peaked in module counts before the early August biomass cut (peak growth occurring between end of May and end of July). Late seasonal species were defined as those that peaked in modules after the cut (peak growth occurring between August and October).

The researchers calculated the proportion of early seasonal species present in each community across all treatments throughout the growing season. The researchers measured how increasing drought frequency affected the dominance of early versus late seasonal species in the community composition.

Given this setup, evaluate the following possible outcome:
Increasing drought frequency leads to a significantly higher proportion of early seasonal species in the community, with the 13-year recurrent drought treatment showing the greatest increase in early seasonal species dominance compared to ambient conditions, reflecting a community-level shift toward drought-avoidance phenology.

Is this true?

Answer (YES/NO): NO